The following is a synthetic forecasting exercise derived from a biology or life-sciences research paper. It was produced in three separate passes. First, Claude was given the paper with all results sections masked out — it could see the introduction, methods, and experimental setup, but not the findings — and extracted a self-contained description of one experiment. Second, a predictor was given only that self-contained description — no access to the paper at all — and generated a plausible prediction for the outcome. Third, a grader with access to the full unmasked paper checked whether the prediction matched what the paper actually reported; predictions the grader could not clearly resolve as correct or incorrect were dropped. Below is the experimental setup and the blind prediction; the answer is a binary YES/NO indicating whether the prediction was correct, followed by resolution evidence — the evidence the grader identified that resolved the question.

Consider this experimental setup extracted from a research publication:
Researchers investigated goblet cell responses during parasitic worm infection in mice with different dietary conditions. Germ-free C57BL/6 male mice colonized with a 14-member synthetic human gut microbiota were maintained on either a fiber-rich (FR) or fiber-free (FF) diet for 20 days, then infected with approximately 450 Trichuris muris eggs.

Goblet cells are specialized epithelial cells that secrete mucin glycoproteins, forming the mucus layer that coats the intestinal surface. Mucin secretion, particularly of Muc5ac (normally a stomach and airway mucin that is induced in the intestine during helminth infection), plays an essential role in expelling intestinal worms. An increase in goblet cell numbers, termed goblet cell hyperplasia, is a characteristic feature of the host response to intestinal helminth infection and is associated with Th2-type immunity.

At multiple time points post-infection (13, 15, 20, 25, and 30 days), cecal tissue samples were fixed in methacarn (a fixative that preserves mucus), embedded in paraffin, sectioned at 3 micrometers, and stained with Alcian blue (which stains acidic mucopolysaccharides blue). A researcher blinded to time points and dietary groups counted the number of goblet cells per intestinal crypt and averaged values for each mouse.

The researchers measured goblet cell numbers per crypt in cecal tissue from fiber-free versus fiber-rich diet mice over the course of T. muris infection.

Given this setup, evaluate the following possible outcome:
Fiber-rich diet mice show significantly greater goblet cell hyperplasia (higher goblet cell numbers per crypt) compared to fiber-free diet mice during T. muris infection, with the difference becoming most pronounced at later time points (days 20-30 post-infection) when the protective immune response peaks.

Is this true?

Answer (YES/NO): NO